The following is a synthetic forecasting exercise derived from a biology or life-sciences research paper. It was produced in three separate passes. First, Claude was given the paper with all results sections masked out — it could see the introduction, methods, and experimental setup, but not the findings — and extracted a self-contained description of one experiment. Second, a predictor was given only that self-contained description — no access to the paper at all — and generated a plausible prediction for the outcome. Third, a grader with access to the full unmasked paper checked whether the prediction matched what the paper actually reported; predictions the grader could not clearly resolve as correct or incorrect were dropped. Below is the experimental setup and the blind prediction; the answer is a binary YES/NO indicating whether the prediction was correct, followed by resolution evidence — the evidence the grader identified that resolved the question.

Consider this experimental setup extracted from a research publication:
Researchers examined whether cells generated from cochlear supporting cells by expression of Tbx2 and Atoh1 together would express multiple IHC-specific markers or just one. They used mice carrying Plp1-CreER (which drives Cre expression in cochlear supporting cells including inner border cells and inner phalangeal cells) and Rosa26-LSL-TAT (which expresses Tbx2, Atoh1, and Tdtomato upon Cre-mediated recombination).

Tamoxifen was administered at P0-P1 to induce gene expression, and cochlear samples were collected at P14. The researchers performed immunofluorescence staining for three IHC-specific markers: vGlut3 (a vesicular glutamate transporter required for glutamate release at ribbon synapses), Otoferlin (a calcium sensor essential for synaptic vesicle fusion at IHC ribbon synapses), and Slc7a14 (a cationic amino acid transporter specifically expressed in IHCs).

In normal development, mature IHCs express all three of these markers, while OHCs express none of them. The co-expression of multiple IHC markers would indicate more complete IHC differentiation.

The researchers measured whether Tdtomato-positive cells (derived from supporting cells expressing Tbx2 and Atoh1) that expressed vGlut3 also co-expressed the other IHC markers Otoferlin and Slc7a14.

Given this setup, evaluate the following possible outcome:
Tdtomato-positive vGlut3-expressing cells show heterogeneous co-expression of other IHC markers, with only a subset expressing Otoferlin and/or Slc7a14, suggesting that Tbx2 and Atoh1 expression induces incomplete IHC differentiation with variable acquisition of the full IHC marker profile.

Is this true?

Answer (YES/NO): NO